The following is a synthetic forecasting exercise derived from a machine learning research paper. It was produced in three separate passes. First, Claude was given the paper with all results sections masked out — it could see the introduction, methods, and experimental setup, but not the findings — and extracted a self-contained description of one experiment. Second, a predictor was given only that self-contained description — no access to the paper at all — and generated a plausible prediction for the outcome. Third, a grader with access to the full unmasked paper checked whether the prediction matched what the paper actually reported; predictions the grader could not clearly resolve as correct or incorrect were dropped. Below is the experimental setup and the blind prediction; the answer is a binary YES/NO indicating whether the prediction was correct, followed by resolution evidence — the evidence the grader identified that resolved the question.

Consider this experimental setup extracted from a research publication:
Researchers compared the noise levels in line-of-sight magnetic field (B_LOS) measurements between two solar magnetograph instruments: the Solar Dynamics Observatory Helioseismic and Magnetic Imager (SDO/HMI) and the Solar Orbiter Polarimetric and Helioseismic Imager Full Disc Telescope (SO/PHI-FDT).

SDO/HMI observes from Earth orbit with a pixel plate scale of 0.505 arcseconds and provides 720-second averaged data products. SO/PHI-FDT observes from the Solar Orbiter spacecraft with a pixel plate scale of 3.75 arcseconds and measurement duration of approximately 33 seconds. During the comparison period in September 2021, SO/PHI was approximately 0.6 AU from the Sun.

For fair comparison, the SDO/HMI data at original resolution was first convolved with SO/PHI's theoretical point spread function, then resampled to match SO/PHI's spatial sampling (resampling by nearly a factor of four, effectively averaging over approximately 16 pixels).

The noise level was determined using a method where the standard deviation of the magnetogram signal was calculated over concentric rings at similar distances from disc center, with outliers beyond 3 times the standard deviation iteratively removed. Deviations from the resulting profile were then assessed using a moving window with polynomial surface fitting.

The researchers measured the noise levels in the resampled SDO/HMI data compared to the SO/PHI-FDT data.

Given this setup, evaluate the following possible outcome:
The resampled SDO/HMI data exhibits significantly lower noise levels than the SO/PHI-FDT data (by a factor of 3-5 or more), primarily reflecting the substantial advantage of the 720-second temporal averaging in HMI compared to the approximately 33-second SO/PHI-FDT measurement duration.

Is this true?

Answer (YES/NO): NO